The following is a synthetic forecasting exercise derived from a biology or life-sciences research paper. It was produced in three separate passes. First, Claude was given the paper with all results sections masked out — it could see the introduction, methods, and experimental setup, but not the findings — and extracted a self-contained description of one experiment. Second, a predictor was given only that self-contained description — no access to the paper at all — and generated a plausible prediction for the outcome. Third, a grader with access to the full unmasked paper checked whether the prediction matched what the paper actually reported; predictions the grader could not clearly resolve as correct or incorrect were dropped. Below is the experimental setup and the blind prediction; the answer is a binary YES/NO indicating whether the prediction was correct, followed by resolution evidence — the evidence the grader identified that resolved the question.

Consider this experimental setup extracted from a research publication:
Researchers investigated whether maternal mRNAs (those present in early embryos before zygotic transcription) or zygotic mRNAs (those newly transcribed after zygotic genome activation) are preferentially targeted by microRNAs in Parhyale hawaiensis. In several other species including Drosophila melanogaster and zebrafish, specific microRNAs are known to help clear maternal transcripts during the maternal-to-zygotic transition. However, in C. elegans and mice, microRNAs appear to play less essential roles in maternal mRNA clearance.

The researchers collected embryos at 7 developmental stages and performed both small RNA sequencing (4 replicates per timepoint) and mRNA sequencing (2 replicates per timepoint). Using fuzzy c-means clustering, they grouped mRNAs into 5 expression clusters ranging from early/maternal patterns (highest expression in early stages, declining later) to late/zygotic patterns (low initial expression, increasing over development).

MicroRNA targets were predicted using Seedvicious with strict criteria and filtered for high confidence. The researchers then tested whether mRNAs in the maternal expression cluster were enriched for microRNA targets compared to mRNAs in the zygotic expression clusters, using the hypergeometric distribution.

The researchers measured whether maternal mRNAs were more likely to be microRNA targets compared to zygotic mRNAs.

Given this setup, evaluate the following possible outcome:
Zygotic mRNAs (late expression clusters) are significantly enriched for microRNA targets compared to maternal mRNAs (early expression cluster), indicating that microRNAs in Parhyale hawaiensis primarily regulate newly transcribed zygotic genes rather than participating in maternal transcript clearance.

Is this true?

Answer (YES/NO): NO